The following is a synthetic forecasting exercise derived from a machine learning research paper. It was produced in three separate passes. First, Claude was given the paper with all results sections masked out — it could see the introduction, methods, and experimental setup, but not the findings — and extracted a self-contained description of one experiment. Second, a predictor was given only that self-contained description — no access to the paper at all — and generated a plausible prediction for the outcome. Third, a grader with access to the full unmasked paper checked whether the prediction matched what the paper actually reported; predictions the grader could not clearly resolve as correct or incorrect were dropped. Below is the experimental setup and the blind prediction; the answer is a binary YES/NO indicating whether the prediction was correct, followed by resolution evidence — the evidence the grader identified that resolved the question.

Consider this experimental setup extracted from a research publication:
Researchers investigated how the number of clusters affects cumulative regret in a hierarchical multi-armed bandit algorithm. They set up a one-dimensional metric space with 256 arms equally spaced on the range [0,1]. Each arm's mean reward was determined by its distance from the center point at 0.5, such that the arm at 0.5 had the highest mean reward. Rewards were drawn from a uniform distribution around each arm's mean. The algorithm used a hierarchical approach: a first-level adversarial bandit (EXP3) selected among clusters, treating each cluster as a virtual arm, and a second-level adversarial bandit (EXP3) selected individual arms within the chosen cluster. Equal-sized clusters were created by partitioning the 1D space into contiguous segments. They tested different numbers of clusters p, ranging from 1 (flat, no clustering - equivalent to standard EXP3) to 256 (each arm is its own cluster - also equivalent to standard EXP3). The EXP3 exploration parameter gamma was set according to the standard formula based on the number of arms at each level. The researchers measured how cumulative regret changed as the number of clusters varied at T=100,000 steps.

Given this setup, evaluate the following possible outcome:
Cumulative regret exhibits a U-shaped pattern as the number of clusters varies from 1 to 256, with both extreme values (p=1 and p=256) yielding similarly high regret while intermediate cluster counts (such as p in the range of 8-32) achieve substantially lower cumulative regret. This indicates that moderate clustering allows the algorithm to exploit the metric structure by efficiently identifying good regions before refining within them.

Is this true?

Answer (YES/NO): YES